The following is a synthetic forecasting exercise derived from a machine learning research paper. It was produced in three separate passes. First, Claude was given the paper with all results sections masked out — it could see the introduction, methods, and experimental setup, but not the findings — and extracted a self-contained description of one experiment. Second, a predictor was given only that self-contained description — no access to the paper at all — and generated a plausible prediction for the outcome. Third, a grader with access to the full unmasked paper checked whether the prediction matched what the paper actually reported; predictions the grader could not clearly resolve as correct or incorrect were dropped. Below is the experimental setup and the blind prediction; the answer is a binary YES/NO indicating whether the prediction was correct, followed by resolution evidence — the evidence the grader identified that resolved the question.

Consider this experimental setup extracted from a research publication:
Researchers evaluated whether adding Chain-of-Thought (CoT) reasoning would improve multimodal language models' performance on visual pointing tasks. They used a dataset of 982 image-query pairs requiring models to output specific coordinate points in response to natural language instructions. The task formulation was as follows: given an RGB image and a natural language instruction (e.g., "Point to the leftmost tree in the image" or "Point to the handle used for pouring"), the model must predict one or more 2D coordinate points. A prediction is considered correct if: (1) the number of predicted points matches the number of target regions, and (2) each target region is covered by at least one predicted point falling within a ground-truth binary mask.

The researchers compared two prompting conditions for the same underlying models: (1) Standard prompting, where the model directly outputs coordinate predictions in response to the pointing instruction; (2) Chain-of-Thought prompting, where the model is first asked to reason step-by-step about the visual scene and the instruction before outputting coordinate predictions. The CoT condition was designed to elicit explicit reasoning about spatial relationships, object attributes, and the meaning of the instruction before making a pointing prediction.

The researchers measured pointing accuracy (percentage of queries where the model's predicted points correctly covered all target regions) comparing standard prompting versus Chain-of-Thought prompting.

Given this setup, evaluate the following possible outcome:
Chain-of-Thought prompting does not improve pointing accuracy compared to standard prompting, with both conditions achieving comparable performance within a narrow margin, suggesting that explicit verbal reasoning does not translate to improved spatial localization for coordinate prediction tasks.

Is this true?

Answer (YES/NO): NO